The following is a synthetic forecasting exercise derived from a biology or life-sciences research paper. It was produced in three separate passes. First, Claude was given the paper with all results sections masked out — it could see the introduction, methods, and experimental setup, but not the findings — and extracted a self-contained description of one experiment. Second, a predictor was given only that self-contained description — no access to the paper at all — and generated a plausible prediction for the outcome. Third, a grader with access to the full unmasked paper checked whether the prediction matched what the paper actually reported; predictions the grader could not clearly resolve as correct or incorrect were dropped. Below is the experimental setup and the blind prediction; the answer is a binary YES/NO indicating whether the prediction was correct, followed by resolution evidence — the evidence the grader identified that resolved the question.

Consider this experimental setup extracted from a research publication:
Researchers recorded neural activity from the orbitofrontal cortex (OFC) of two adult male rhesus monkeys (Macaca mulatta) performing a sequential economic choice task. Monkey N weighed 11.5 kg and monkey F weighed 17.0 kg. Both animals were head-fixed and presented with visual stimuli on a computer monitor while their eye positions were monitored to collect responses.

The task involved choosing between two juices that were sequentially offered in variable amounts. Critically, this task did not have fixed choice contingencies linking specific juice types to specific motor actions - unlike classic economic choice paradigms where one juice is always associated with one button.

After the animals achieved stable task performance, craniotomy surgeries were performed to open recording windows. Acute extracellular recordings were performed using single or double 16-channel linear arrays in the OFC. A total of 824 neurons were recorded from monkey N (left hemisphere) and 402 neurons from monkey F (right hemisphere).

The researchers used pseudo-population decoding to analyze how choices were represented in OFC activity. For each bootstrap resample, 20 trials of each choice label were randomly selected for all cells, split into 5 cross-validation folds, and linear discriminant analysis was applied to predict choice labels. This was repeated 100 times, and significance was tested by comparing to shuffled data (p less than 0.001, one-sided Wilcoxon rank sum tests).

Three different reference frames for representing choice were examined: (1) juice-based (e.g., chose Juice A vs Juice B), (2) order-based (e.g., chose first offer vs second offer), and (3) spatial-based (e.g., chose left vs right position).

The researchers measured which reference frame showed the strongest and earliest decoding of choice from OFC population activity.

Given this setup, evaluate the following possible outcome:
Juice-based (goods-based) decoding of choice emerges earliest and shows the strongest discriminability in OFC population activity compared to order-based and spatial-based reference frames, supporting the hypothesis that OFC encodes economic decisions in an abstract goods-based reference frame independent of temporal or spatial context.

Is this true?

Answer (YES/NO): NO